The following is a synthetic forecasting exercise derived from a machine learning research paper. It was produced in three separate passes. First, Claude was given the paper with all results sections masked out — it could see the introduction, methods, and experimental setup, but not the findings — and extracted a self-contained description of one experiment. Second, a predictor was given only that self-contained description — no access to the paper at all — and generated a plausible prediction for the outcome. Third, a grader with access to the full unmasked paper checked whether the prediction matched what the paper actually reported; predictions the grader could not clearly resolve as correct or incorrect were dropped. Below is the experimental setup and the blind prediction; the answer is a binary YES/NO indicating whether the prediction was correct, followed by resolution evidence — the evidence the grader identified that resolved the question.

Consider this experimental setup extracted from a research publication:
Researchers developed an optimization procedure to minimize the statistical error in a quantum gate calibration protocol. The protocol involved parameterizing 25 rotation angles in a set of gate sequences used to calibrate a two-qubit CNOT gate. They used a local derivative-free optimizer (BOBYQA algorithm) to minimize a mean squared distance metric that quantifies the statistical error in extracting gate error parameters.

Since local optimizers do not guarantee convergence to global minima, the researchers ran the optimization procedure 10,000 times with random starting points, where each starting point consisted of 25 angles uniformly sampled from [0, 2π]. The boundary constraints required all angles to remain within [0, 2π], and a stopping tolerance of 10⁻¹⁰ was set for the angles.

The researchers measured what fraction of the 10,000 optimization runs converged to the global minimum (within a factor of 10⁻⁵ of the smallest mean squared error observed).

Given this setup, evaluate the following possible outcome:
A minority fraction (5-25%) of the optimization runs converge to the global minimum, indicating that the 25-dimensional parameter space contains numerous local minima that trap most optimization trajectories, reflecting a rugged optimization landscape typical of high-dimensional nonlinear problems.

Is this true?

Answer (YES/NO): NO